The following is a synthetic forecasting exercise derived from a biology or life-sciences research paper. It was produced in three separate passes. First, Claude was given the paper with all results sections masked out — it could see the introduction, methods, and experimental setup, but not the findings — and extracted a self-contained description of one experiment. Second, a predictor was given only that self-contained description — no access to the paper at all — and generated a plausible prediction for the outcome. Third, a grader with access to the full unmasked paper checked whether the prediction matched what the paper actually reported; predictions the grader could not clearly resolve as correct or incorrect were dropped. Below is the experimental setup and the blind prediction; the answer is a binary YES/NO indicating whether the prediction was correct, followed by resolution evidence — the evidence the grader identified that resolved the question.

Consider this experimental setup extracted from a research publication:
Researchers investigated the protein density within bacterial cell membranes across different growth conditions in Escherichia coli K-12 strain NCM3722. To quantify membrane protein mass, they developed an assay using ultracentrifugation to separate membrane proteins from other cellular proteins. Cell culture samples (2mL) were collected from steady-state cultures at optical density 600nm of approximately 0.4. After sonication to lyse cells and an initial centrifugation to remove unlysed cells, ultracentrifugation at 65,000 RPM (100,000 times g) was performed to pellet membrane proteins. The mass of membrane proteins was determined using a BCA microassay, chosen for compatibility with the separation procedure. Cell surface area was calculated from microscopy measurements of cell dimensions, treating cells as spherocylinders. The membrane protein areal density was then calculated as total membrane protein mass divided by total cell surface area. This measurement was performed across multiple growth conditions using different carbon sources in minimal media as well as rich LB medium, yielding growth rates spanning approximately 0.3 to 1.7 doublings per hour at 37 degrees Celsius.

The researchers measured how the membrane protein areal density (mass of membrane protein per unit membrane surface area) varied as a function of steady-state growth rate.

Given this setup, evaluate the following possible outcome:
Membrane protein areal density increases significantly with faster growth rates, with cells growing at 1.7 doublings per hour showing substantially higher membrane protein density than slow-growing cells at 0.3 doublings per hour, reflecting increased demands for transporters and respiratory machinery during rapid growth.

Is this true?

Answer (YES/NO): NO